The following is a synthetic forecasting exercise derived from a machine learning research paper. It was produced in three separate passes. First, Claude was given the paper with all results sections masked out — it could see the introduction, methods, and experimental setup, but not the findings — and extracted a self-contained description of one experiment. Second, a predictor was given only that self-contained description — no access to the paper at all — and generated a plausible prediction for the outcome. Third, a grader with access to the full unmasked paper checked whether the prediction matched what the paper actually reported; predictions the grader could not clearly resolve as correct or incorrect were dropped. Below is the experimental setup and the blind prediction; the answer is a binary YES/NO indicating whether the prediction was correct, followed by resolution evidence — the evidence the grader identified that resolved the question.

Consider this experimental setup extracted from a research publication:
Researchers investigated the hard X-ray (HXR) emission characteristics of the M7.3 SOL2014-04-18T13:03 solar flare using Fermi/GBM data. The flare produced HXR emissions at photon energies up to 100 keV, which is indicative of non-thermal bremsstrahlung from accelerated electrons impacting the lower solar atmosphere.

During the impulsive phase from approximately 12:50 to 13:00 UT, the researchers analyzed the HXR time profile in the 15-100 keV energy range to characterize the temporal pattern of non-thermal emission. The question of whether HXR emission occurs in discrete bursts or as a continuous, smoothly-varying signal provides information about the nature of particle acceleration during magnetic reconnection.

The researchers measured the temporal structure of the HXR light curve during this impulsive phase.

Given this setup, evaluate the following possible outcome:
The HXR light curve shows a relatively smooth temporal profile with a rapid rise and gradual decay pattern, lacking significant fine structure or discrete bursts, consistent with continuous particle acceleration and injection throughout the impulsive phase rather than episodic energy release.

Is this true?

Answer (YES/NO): NO